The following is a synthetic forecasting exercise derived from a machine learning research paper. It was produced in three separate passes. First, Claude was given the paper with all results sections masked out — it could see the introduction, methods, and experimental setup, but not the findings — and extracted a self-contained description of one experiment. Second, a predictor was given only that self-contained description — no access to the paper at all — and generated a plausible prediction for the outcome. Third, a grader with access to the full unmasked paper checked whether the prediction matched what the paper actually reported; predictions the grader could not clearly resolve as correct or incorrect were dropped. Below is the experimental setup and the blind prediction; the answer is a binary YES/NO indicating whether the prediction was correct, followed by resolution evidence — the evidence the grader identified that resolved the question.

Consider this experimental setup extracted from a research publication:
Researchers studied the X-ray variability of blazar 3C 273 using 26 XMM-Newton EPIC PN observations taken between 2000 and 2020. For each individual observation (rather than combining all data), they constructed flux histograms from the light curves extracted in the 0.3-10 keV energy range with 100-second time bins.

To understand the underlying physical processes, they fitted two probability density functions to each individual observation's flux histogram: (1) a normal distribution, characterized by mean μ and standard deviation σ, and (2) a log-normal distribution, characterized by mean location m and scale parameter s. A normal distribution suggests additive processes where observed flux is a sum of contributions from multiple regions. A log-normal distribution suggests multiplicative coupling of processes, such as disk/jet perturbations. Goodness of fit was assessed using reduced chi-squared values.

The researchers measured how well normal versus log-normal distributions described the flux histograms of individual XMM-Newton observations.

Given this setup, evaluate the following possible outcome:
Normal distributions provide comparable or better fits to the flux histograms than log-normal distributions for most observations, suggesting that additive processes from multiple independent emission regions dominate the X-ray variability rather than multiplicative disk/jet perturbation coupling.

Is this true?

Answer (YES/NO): NO